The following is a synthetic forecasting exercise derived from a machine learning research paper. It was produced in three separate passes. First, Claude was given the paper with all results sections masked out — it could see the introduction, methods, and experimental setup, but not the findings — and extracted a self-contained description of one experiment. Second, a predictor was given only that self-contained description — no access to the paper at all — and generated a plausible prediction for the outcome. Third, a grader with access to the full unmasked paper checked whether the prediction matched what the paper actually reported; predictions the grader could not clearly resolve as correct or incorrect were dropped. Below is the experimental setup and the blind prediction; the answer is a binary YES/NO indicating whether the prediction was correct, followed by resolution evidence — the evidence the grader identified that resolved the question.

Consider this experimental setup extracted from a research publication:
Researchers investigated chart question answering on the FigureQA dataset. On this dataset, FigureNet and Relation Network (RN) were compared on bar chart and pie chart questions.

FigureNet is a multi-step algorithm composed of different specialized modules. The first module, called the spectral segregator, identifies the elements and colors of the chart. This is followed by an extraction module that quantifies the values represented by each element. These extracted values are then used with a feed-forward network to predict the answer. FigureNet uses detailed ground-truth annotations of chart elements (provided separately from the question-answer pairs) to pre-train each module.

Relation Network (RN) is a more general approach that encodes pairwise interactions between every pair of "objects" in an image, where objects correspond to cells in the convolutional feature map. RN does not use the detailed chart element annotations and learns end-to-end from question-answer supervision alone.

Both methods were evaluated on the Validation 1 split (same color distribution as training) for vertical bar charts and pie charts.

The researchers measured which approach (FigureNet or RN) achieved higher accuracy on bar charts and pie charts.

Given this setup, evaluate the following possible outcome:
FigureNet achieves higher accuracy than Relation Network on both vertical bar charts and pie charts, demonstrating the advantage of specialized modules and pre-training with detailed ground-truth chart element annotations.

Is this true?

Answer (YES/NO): YES